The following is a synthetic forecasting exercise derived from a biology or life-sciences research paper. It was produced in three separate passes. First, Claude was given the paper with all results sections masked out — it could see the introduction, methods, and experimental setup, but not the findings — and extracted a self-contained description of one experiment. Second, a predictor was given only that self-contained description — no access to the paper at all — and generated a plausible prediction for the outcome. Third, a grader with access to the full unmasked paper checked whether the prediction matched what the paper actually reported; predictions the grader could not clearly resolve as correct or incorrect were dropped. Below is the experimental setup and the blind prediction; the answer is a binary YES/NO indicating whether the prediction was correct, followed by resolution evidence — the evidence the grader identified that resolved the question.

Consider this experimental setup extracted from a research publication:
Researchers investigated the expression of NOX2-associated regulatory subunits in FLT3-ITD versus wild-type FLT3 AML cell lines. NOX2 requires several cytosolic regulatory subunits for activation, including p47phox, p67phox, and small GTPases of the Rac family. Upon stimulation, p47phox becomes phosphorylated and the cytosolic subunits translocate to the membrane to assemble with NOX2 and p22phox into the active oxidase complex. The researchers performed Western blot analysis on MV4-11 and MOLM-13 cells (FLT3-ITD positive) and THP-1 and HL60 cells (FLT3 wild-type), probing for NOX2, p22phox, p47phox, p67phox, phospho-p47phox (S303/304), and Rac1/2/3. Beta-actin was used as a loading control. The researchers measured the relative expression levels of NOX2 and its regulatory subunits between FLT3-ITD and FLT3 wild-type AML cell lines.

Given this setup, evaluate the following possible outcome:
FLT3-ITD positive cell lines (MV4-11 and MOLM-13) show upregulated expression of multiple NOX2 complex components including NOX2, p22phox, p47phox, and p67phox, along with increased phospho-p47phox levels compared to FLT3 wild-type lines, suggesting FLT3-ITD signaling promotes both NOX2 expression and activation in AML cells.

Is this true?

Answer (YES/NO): NO